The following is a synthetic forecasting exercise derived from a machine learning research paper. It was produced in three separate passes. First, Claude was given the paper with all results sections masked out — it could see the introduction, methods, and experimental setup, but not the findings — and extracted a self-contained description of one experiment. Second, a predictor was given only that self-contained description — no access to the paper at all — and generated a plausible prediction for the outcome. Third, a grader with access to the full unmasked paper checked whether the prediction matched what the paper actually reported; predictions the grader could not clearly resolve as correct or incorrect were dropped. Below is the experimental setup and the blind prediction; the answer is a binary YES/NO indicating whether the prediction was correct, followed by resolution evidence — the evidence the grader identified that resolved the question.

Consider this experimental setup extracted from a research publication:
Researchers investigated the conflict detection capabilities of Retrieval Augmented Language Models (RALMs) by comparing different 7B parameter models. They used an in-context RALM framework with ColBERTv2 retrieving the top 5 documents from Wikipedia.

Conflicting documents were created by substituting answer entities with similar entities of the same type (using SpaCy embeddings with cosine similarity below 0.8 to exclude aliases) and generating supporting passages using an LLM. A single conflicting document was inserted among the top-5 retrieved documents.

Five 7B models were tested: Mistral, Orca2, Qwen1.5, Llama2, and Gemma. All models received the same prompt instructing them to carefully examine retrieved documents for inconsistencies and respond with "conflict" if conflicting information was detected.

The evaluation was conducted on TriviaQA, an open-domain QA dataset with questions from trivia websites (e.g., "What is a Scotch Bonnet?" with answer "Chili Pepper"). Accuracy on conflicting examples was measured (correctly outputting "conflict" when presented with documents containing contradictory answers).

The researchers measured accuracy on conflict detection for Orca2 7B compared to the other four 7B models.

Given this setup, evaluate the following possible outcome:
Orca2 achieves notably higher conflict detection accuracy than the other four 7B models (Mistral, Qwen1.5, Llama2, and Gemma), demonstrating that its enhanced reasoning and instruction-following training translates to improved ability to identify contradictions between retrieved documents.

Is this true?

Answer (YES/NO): NO